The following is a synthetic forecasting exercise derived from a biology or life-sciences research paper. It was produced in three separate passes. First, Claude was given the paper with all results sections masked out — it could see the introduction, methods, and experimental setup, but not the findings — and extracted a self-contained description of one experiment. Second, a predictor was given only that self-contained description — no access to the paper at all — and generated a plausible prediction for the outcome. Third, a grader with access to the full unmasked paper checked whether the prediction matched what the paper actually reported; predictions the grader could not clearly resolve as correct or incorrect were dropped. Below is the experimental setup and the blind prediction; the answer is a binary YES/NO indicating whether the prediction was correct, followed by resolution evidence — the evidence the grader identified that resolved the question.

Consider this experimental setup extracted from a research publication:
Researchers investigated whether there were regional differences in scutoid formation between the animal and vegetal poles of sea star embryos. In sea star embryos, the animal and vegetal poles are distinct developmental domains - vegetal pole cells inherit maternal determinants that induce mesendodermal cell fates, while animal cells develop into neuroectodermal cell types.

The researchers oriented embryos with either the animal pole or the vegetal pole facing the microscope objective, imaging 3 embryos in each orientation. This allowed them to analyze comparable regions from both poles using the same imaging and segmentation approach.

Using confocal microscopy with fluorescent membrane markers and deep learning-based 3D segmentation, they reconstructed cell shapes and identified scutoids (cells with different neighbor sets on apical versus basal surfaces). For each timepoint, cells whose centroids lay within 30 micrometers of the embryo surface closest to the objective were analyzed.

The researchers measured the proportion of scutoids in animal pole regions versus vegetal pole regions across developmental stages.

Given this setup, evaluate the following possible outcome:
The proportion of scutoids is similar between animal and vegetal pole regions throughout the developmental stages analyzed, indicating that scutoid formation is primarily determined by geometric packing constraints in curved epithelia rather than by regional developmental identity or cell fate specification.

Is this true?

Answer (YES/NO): NO